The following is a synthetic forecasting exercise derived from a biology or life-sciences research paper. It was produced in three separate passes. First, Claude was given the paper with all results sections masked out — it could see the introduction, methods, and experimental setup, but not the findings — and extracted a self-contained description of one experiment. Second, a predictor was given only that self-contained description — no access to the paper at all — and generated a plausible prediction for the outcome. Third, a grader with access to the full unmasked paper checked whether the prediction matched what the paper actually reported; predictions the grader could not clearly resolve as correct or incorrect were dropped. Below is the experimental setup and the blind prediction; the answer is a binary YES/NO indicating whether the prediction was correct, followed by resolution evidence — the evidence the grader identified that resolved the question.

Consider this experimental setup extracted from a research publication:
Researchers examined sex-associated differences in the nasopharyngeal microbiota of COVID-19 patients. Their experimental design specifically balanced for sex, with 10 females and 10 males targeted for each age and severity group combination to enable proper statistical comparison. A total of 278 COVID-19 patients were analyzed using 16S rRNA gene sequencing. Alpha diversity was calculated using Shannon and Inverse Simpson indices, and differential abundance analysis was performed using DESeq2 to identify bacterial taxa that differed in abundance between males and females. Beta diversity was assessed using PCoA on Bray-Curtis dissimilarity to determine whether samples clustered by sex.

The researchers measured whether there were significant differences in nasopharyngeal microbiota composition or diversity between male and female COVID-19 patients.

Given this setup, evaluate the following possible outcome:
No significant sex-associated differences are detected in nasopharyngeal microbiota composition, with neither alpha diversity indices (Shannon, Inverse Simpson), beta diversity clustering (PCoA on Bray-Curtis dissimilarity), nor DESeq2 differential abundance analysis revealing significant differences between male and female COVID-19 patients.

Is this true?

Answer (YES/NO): YES